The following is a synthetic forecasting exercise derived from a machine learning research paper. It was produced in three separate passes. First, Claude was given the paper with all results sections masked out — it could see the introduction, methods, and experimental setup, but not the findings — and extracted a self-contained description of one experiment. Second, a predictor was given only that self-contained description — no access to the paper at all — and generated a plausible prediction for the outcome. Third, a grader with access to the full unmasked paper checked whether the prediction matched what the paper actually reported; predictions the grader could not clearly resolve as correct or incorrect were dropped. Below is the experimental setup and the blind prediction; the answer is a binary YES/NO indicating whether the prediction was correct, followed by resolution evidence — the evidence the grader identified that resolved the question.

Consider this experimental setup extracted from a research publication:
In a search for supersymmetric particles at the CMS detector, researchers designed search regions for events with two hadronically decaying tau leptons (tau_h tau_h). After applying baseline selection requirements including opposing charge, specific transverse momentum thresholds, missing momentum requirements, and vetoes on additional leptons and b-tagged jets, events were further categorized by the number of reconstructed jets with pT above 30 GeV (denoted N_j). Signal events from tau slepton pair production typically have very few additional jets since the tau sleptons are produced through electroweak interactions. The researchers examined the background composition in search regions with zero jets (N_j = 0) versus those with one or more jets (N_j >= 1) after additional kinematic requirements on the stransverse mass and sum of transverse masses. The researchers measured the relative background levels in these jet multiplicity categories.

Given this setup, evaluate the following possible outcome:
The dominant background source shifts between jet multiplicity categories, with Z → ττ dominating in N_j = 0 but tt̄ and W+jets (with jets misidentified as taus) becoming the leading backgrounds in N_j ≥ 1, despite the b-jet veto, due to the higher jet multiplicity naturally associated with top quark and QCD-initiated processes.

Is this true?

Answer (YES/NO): NO